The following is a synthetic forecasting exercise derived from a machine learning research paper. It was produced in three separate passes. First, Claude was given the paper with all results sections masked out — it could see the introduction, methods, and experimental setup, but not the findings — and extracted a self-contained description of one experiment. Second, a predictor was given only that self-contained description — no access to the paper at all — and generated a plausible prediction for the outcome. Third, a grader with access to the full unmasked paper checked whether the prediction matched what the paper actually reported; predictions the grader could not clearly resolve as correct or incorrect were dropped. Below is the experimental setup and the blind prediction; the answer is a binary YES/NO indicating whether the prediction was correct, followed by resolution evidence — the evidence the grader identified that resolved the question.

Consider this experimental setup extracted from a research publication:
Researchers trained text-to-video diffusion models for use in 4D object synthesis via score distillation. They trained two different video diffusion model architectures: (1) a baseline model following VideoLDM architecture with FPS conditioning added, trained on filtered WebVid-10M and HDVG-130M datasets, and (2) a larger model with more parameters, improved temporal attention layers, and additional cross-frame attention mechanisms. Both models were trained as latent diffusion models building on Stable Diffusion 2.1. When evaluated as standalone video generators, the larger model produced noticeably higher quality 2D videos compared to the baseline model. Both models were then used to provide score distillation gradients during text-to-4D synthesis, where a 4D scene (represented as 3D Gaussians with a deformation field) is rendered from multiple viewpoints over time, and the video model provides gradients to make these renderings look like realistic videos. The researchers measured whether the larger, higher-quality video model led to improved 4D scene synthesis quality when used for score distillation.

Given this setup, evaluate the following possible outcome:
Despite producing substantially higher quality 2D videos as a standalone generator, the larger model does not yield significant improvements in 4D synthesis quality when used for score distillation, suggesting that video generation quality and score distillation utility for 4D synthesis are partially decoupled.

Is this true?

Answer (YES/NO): YES